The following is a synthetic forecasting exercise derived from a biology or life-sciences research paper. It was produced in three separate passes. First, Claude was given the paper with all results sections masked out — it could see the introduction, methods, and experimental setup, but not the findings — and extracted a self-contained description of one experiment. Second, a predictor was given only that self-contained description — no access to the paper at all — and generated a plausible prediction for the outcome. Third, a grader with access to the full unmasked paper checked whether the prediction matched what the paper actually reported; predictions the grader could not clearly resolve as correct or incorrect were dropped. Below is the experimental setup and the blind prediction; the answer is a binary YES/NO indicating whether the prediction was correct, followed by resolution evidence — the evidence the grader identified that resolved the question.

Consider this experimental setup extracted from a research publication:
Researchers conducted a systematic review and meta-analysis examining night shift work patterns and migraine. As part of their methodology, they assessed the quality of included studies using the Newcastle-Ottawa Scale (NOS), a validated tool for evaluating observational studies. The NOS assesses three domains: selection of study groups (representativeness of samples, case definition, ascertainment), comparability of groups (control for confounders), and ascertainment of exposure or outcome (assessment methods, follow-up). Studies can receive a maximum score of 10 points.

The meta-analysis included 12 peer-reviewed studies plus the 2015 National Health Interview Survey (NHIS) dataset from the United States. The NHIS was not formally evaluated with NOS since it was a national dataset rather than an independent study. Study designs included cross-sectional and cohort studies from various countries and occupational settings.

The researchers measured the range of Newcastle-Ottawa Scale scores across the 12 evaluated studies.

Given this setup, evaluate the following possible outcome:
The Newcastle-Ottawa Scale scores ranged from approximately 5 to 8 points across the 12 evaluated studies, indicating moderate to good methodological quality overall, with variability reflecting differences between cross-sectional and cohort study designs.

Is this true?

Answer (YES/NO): NO